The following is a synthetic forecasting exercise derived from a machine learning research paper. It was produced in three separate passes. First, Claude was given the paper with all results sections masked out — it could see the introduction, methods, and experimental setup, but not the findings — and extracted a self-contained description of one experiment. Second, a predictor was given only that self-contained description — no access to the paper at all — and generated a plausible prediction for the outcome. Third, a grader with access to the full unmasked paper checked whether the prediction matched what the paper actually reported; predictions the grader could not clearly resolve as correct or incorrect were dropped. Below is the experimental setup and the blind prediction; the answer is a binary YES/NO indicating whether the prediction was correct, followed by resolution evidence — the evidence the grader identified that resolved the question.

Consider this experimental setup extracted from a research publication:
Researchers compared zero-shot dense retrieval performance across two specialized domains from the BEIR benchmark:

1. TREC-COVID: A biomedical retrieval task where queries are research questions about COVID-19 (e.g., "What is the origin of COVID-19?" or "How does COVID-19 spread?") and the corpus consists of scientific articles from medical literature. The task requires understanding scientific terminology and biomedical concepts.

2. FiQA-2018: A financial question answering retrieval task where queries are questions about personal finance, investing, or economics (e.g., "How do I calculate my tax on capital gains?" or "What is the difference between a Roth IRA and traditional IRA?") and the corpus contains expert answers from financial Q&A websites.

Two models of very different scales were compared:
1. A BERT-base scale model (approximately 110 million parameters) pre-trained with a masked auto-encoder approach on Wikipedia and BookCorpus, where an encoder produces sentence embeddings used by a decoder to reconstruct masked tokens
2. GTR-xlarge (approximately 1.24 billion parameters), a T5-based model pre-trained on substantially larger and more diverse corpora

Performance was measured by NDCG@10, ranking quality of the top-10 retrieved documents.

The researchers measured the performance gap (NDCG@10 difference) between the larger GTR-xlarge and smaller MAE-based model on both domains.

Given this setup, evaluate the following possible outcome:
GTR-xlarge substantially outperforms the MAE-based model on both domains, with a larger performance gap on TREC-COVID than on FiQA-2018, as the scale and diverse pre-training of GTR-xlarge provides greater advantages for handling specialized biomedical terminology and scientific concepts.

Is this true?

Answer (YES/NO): NO